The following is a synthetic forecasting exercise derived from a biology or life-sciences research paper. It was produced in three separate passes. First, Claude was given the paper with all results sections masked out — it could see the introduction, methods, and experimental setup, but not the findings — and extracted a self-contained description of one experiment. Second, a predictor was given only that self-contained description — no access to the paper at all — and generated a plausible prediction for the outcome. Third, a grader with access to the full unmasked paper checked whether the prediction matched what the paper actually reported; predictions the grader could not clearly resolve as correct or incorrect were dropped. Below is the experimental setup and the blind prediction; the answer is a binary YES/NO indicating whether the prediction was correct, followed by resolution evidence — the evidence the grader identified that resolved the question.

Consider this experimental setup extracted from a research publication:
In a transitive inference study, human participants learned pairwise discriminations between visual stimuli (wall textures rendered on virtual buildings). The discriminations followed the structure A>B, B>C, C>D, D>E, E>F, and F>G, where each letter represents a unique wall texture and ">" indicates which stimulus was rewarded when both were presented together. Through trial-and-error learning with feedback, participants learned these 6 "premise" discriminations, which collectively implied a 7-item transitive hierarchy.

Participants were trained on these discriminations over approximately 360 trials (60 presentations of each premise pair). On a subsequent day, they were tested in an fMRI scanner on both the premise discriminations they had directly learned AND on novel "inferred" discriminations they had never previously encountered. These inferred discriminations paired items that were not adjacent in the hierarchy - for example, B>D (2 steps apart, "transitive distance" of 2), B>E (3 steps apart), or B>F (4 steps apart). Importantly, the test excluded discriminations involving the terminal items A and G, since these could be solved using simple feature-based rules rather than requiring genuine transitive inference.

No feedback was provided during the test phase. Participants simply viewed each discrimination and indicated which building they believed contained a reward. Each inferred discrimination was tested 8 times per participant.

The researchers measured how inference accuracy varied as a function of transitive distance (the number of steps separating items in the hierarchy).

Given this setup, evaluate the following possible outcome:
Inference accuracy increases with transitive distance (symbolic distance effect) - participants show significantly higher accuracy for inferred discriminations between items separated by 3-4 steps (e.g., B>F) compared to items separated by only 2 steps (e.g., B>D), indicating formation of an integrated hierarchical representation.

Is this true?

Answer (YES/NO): YES